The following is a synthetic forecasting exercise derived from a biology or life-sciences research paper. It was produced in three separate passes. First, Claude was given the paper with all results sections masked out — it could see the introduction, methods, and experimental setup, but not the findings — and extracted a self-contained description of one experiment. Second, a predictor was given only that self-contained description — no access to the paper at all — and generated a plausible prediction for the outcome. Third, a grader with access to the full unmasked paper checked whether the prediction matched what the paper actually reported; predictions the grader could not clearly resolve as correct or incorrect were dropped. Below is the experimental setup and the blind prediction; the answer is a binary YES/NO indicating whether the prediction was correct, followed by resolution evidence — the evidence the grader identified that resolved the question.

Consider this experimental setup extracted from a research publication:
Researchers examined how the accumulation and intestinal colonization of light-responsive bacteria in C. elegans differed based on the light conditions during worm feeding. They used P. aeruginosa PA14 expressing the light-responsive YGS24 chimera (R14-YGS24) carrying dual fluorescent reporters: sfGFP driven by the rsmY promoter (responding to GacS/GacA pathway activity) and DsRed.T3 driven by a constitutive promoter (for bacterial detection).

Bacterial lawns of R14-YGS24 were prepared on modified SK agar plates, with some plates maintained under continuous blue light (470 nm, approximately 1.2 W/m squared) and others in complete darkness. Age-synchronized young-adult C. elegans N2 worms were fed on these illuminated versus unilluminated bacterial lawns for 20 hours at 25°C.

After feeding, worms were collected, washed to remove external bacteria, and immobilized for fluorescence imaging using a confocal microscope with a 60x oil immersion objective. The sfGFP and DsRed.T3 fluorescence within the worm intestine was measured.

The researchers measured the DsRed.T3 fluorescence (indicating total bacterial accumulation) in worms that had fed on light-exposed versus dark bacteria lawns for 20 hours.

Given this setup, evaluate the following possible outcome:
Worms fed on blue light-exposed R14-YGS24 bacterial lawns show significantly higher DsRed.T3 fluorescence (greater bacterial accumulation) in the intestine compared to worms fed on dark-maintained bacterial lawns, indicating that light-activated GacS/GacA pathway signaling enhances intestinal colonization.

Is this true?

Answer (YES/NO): YES